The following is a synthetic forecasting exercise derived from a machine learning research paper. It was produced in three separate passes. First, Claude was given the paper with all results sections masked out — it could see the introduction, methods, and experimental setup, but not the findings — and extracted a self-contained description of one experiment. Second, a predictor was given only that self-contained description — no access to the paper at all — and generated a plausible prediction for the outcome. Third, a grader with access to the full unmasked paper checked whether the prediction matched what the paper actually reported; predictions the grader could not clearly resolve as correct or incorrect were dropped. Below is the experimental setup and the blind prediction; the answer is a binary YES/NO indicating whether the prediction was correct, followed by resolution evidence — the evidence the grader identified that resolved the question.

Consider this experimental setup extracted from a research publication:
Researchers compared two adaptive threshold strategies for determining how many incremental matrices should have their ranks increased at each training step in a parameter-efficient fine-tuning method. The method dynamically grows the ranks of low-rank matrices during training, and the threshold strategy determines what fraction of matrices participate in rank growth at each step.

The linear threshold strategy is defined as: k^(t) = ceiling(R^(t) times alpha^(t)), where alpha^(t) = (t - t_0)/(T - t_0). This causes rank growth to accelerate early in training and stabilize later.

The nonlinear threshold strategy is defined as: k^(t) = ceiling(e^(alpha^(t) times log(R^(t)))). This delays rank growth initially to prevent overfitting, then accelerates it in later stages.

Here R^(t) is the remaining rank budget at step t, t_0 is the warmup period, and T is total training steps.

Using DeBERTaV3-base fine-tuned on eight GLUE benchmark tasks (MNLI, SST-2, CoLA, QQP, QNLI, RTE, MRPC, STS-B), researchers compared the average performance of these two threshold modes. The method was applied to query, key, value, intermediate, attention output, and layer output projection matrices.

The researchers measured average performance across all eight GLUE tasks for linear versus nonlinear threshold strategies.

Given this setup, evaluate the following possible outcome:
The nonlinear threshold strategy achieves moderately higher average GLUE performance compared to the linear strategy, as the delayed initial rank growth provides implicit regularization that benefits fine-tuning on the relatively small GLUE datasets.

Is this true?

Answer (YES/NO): NO